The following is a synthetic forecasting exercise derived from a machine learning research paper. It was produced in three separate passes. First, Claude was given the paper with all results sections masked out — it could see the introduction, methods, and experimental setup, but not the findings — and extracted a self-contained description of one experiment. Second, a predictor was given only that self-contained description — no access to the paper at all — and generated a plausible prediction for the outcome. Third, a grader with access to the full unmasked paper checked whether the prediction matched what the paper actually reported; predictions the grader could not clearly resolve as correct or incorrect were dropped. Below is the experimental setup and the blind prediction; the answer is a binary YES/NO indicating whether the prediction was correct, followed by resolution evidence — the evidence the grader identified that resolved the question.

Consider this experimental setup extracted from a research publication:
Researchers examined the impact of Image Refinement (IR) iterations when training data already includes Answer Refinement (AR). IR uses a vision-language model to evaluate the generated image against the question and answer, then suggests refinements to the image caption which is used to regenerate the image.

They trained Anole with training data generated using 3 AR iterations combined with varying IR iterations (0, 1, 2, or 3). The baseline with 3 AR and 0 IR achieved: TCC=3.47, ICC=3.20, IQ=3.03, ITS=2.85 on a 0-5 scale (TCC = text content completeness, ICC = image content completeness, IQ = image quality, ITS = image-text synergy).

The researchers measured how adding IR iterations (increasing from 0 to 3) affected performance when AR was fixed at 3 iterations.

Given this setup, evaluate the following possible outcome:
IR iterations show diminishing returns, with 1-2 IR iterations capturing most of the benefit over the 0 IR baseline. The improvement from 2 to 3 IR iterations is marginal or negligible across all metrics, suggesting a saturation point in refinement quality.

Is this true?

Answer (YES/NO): YES